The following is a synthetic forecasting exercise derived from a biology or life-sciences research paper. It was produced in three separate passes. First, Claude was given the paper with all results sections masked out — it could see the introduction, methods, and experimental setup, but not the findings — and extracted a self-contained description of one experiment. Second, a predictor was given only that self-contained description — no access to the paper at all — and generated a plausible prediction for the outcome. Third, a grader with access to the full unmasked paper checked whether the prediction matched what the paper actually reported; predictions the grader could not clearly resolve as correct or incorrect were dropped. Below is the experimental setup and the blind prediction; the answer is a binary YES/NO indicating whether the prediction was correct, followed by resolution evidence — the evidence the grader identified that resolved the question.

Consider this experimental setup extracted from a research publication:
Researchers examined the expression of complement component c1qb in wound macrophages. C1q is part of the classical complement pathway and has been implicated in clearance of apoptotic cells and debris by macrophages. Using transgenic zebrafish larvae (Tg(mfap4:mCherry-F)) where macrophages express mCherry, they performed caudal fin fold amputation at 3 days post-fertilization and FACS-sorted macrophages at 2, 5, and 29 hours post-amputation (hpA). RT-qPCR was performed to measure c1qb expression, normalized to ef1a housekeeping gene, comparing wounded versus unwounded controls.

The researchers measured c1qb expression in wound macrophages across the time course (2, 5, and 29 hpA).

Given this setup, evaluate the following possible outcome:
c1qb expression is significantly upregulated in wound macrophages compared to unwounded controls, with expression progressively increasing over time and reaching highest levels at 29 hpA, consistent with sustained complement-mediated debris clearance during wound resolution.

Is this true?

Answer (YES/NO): NO